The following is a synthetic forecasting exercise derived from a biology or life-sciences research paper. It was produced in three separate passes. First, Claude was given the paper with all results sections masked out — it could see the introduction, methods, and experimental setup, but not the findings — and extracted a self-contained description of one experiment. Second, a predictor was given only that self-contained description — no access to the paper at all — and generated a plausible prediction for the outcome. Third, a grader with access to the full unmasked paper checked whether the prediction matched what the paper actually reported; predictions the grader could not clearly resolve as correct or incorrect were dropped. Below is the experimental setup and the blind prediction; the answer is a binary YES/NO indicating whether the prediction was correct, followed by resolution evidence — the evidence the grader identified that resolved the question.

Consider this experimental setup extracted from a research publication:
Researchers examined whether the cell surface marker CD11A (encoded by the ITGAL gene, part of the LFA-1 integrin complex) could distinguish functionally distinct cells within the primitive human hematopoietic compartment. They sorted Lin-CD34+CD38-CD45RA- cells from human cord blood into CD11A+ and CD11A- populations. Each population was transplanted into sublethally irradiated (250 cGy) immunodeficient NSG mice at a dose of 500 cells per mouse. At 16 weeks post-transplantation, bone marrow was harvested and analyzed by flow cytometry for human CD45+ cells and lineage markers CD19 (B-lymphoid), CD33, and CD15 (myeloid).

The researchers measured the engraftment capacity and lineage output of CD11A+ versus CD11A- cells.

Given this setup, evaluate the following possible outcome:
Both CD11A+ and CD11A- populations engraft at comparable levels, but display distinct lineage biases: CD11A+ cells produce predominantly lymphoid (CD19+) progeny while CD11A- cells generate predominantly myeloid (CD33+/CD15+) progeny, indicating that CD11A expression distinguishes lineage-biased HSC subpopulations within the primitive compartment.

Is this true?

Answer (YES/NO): NO